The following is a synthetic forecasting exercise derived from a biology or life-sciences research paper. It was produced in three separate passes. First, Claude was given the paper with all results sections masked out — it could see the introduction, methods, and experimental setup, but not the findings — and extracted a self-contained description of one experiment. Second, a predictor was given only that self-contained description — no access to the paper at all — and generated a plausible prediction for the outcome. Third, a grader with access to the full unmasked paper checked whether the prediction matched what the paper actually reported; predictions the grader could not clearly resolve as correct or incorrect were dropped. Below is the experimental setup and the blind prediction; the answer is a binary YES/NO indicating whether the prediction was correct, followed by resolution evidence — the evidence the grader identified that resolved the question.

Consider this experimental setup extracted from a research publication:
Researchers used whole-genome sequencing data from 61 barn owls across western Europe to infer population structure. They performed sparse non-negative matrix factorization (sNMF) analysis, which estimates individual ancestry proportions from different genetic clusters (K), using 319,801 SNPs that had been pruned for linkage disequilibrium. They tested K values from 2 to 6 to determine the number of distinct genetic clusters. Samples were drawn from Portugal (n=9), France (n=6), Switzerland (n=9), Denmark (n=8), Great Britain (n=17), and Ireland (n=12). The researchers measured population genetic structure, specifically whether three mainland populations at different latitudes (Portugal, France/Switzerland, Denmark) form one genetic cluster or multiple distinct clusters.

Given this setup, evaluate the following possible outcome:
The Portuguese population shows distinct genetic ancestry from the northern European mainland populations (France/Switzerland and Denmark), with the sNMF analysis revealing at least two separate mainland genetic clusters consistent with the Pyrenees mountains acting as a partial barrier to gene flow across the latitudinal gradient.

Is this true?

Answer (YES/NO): NO